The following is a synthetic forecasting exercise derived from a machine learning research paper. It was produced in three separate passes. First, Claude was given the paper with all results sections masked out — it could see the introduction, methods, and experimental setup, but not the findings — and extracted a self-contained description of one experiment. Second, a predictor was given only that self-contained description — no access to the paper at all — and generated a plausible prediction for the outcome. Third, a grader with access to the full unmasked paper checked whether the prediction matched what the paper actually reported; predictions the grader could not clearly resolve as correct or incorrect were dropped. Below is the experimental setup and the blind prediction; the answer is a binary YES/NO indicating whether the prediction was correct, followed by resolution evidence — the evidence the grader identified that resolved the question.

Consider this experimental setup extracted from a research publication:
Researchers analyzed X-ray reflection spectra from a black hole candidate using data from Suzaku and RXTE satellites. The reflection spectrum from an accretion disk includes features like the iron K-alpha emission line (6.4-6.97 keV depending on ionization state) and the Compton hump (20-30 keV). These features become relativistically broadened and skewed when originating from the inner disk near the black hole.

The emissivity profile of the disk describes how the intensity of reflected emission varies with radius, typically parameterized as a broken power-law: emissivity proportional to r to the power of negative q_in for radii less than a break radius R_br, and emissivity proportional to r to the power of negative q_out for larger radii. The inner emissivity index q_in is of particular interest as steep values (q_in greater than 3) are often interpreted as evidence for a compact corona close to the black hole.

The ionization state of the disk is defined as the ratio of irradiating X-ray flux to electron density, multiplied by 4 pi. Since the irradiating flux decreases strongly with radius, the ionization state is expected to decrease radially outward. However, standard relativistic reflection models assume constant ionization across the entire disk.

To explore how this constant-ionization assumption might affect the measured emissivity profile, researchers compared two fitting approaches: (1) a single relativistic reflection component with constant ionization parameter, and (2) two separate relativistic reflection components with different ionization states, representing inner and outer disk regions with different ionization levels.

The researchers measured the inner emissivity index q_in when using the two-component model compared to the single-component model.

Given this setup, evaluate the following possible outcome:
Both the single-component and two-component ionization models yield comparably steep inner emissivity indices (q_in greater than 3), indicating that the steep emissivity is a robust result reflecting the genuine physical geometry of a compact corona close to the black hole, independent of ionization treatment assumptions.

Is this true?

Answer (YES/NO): NO